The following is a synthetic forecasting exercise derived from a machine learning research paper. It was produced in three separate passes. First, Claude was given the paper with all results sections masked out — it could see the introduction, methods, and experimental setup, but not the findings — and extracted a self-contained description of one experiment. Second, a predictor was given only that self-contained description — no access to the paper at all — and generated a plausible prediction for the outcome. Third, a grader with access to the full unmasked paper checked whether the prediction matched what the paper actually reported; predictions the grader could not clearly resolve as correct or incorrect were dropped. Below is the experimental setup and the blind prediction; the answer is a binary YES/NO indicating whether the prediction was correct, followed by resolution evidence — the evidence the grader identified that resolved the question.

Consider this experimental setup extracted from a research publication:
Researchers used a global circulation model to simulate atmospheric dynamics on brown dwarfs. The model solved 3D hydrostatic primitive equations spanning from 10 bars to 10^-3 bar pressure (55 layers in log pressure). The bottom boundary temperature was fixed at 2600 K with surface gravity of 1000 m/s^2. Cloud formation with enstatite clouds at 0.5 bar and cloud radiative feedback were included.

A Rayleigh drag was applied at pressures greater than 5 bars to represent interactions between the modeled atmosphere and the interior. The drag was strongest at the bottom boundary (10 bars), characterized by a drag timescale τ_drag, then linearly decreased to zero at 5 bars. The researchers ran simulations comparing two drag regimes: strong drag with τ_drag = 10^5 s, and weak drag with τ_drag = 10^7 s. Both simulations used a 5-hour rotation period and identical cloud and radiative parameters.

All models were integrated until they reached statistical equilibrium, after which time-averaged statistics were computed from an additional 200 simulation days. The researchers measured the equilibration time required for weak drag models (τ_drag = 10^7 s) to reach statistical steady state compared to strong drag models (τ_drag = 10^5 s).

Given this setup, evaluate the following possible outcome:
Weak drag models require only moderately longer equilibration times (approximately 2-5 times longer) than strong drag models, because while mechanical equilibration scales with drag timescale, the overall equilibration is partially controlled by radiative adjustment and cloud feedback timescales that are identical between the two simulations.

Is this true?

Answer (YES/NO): NO